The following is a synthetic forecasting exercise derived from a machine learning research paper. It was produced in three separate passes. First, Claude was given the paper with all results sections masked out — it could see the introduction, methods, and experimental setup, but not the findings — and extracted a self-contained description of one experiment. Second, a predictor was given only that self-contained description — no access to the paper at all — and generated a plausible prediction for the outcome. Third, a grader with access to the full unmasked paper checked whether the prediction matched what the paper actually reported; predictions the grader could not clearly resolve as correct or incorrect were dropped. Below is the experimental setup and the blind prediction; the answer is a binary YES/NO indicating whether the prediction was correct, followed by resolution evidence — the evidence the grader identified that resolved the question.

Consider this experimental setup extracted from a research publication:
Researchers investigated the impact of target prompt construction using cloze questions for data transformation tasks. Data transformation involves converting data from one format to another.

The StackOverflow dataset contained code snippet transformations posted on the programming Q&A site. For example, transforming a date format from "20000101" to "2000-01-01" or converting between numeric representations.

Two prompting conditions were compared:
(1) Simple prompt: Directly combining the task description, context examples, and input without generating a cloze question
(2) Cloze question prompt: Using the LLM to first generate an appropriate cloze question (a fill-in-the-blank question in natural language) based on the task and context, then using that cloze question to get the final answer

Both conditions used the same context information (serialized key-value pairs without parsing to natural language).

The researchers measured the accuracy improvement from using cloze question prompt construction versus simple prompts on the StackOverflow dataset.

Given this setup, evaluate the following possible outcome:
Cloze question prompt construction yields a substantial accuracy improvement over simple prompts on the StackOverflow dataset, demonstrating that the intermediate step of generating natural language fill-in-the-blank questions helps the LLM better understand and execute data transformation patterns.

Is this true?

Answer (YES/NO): NO